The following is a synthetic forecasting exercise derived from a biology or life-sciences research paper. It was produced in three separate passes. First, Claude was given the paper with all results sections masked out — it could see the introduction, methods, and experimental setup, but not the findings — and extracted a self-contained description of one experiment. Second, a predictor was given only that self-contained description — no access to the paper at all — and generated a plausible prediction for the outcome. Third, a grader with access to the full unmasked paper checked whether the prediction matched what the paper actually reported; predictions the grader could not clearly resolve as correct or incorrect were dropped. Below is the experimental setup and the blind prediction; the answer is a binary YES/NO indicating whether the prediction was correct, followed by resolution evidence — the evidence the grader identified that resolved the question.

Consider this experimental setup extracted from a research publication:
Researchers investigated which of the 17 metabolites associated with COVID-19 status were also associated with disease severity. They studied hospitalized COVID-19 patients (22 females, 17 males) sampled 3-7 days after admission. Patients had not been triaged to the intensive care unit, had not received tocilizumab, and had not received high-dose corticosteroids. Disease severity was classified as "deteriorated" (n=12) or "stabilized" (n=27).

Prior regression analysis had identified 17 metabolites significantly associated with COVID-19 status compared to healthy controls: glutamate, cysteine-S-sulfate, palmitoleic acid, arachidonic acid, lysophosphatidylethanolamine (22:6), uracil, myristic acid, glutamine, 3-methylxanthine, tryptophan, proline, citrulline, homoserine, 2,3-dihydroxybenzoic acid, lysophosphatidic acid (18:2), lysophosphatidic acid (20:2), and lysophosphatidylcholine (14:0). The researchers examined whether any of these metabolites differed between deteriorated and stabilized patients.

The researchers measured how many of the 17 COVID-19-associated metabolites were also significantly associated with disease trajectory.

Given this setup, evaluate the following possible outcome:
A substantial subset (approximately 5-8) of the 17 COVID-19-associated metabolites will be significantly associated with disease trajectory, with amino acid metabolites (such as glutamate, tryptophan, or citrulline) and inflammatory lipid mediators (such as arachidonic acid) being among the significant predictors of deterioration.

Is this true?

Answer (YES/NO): NO